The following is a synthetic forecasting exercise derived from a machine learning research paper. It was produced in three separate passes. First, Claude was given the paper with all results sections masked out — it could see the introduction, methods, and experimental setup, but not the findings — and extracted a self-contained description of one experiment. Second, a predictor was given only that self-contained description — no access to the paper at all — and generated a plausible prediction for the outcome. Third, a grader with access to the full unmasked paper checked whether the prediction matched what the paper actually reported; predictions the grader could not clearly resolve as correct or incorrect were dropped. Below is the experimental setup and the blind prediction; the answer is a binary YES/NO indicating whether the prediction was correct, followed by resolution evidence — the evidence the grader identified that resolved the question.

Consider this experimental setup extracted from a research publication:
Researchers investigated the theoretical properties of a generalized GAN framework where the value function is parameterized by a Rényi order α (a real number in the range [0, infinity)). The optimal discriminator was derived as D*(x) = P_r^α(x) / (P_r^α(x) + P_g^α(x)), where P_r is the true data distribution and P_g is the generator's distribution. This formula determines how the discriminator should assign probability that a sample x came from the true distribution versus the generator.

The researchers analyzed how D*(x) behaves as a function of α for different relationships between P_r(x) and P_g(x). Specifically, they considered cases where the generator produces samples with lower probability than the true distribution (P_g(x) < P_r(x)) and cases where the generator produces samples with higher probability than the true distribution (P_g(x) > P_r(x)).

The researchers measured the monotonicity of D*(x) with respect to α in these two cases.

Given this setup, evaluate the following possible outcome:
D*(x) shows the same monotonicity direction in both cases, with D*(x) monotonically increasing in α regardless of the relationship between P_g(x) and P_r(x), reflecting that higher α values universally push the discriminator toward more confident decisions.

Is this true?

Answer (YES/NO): NO